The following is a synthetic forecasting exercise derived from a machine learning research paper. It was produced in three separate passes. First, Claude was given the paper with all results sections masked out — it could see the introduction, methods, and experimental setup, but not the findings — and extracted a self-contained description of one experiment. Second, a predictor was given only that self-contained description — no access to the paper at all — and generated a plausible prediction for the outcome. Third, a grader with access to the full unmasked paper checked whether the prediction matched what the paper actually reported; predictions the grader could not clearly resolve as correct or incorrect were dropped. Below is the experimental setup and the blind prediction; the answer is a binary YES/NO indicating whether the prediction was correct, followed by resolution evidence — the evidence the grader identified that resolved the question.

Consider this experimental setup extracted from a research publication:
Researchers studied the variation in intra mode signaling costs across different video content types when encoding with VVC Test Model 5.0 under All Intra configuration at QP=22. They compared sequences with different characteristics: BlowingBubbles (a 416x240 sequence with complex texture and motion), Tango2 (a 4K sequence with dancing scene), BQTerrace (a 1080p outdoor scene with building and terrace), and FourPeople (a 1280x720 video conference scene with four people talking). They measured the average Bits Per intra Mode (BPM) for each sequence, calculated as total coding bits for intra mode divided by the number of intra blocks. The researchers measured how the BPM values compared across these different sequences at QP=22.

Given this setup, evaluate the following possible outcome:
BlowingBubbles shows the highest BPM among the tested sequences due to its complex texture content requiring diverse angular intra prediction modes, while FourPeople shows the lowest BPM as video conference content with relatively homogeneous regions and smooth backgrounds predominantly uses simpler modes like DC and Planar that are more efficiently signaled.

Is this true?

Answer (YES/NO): NO